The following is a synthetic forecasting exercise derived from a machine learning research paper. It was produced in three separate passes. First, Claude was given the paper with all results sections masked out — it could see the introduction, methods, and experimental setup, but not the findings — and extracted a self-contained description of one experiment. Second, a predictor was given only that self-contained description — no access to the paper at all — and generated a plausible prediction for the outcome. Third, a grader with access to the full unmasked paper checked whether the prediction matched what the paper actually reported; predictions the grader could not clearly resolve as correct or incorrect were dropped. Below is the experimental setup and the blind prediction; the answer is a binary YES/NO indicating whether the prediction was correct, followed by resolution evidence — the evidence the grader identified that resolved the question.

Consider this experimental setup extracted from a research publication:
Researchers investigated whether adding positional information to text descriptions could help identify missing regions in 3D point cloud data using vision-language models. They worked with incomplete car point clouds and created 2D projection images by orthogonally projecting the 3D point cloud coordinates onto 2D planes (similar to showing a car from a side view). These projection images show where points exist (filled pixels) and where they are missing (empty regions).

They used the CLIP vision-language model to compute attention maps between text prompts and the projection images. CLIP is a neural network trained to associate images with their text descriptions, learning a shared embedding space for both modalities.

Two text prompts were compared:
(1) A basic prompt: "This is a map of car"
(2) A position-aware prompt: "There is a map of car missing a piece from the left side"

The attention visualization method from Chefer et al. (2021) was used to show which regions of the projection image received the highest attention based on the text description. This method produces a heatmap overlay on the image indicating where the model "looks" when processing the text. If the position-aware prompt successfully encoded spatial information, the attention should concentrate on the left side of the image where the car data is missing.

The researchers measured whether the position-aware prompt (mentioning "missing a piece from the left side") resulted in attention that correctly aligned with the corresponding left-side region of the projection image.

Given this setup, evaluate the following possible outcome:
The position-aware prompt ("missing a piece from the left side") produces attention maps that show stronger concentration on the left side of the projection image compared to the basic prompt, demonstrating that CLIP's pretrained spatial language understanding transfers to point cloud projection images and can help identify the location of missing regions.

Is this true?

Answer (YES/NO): NO